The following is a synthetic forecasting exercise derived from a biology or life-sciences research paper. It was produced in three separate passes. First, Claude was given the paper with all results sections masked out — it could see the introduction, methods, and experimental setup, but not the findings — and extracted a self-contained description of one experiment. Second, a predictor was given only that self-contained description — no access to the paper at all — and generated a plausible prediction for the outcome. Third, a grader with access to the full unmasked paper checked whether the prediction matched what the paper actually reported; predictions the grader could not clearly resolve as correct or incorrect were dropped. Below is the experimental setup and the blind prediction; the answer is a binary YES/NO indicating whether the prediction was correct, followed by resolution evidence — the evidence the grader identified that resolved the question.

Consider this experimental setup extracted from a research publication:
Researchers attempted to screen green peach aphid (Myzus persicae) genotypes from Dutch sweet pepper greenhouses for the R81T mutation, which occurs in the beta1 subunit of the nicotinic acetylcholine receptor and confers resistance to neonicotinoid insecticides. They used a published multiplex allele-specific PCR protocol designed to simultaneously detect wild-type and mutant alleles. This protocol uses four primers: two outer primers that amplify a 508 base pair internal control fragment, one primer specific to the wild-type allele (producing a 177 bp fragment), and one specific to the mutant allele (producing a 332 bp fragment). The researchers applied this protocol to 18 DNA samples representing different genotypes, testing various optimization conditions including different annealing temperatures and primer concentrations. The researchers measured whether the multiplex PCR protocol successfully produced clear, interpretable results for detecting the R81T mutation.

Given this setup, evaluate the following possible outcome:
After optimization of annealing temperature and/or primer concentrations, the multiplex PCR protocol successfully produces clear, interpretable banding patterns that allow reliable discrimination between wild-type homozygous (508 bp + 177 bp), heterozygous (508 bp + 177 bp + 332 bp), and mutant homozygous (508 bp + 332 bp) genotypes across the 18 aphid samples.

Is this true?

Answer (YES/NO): NO